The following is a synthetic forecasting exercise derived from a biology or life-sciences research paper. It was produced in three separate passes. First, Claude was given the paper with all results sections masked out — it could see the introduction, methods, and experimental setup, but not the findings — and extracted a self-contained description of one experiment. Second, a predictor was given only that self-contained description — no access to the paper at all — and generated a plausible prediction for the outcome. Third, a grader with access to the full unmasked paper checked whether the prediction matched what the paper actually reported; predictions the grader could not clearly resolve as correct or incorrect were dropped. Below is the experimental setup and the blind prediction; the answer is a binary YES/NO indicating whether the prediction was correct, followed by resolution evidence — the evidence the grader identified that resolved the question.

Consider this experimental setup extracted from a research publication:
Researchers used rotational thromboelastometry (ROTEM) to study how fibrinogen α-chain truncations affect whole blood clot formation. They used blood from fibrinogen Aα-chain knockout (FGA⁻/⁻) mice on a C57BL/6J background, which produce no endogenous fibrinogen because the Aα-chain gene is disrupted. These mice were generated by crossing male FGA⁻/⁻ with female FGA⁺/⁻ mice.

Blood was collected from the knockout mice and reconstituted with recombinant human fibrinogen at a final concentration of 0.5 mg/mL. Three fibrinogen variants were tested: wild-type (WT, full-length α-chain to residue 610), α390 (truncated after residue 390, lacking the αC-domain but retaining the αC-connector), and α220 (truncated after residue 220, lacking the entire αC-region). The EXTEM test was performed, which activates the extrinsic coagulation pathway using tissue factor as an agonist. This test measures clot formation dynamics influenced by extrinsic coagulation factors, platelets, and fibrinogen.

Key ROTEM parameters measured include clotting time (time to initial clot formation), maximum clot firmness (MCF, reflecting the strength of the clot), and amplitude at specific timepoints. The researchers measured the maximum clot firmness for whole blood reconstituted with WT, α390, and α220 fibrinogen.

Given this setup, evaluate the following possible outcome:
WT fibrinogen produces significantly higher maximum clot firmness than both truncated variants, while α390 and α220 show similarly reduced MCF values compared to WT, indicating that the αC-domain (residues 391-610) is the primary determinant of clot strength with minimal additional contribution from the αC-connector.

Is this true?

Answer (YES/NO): NO